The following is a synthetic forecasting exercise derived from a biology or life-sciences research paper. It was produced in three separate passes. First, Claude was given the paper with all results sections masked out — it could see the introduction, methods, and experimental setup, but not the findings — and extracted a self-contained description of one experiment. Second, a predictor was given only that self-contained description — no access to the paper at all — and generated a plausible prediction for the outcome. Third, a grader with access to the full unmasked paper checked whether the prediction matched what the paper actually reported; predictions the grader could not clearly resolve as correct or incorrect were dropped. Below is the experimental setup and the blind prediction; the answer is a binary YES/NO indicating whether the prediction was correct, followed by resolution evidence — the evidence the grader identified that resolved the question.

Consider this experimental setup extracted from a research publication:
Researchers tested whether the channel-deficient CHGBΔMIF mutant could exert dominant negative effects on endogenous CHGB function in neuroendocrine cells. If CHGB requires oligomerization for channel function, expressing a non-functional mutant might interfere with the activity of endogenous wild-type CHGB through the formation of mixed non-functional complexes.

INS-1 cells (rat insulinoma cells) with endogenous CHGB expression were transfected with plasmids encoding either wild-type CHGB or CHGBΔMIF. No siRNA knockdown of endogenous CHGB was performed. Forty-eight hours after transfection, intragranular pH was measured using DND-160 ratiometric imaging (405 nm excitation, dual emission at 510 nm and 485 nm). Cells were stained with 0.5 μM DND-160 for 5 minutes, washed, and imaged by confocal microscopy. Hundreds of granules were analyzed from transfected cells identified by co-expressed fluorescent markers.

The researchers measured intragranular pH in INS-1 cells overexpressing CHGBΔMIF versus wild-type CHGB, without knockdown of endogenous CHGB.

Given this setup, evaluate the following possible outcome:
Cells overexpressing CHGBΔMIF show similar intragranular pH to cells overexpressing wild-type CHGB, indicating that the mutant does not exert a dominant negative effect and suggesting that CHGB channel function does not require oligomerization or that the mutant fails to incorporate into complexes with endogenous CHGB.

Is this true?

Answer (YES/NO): NO